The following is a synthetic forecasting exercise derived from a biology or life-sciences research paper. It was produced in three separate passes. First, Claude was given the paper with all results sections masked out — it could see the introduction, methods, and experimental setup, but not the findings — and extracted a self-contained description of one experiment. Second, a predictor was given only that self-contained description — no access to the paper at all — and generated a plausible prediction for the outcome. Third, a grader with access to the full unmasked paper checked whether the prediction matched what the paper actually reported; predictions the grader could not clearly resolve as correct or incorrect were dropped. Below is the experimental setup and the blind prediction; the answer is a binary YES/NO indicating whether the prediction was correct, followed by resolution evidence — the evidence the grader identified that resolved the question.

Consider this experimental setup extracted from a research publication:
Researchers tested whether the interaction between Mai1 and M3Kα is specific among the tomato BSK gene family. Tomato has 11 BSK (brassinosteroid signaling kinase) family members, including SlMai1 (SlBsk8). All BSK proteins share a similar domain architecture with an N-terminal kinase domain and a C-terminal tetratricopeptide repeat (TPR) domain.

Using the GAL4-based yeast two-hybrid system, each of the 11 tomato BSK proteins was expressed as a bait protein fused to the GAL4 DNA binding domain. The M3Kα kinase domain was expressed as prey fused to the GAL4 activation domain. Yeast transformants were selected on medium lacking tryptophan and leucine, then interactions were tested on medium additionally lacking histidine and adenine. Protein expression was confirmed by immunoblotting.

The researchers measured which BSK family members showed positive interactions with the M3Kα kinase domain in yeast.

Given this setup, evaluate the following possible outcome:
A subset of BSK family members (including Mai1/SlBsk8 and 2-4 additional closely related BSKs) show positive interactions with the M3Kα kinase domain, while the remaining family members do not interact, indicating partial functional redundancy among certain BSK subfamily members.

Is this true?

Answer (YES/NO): NO